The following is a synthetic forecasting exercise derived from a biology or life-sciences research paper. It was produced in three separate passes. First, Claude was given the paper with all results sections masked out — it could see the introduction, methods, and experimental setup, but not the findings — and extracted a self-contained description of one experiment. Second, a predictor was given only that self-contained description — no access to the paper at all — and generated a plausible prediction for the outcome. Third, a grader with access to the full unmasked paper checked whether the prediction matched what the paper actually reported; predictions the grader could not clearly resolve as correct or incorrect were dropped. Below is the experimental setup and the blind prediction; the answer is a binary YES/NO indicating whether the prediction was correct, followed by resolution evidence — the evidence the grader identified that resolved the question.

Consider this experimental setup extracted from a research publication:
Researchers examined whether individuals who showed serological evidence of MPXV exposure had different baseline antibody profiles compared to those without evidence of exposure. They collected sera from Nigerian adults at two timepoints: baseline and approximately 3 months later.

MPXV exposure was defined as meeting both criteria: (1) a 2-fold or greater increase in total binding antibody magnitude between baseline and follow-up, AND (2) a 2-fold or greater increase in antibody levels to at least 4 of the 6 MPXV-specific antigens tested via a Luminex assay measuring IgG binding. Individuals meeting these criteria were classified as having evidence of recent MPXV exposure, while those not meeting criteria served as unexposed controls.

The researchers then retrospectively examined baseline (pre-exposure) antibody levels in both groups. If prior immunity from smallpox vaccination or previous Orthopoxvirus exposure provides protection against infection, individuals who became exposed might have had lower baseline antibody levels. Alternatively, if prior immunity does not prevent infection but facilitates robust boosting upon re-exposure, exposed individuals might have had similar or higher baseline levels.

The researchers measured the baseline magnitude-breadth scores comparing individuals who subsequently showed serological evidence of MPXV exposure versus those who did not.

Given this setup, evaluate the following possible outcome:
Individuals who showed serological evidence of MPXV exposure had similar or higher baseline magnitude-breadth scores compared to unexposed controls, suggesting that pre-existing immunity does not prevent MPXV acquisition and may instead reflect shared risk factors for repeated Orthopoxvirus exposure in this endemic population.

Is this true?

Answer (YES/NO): NO